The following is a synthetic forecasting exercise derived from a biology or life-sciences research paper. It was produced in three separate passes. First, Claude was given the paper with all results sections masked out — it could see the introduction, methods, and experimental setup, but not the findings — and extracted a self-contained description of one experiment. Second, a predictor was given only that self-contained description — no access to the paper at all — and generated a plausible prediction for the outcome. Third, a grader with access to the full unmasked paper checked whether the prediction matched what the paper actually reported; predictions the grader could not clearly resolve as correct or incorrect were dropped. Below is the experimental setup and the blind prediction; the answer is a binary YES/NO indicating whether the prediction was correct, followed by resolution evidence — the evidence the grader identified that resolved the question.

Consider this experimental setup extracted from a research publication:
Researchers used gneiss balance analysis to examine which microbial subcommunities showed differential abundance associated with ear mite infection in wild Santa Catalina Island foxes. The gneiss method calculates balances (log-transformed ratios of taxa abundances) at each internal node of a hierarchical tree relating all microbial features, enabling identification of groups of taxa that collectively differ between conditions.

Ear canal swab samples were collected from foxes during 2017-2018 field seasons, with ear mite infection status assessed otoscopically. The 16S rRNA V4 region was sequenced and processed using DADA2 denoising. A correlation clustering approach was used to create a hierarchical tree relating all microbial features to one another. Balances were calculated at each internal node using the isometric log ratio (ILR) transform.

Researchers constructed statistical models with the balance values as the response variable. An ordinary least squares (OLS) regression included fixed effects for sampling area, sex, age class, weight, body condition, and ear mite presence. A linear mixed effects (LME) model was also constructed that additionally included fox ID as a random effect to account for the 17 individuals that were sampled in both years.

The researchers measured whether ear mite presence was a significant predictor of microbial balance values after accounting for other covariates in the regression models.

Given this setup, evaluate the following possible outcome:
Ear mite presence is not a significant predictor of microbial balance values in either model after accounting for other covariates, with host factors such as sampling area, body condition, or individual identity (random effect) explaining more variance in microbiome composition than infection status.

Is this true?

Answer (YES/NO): NO